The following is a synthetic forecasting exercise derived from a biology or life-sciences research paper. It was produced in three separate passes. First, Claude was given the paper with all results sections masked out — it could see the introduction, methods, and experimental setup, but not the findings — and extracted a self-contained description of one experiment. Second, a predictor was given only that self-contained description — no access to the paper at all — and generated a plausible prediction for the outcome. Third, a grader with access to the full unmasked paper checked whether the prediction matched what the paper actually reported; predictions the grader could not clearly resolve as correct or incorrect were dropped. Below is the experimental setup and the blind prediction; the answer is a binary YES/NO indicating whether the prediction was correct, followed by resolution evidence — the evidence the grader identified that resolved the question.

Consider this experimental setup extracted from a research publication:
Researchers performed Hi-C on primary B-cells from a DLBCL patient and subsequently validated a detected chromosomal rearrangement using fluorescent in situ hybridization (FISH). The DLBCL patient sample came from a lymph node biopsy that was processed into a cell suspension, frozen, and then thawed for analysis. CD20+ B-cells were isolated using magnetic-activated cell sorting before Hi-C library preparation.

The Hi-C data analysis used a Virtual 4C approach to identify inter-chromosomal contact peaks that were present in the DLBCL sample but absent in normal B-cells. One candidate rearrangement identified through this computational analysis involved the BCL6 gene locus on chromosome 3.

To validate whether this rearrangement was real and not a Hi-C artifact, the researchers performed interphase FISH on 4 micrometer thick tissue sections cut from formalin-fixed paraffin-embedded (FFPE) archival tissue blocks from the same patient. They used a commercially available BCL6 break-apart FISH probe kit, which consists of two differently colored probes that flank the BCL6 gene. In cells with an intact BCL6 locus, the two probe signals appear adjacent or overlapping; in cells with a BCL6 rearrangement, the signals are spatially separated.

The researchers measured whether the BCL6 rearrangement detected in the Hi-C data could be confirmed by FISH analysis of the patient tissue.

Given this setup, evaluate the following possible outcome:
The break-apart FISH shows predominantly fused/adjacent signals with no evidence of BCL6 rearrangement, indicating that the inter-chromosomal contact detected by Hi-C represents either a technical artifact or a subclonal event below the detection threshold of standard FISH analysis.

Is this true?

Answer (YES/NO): NO